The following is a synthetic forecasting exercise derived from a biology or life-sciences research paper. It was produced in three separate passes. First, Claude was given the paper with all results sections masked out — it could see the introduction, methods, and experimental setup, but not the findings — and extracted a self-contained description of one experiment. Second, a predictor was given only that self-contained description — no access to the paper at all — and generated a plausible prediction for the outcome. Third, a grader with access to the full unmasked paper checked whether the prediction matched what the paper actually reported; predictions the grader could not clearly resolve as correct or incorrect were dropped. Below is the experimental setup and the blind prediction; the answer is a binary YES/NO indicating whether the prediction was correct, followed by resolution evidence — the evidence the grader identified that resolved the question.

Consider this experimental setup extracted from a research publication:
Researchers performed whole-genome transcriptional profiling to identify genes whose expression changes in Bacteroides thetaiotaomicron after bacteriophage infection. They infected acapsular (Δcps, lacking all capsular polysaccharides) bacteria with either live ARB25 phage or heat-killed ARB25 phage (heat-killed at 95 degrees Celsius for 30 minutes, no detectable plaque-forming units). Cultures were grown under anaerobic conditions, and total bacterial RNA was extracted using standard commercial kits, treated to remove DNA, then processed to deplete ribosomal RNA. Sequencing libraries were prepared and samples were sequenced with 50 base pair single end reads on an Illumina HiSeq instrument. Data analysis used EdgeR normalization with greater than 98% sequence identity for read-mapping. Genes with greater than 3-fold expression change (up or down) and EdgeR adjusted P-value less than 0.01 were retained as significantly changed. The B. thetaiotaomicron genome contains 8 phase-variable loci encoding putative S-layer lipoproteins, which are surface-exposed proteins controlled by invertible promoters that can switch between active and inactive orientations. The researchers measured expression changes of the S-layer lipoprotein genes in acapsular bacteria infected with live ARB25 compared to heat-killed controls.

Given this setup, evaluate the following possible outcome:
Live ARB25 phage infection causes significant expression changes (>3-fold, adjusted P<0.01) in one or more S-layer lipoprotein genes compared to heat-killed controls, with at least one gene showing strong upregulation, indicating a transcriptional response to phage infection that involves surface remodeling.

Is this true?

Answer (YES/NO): YES